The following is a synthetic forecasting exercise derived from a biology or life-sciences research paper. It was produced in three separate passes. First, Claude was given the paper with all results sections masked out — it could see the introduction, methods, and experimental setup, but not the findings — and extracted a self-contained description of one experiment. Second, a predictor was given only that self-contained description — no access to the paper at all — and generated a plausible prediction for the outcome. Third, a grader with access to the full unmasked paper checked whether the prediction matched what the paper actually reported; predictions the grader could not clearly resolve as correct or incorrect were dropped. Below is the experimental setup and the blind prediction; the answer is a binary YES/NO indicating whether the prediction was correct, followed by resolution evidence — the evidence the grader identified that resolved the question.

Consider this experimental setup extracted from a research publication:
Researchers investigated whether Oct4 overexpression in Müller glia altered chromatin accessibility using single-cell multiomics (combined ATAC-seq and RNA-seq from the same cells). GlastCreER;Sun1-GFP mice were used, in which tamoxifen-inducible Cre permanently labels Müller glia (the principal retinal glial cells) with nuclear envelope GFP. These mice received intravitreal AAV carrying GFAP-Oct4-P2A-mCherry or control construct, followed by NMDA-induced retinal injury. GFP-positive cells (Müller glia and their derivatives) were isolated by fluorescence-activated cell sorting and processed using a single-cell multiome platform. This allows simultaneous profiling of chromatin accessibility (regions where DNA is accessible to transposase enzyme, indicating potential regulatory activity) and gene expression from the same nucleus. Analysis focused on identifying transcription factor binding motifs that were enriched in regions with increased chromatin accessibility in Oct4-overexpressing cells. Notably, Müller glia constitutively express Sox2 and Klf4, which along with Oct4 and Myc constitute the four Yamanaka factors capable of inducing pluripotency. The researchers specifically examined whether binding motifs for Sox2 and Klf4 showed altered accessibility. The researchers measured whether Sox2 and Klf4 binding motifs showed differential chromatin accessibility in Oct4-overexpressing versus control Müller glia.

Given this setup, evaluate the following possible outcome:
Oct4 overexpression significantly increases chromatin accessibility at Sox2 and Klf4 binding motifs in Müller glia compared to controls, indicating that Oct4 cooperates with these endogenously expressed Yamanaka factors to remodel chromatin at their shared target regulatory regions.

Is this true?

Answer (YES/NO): NO